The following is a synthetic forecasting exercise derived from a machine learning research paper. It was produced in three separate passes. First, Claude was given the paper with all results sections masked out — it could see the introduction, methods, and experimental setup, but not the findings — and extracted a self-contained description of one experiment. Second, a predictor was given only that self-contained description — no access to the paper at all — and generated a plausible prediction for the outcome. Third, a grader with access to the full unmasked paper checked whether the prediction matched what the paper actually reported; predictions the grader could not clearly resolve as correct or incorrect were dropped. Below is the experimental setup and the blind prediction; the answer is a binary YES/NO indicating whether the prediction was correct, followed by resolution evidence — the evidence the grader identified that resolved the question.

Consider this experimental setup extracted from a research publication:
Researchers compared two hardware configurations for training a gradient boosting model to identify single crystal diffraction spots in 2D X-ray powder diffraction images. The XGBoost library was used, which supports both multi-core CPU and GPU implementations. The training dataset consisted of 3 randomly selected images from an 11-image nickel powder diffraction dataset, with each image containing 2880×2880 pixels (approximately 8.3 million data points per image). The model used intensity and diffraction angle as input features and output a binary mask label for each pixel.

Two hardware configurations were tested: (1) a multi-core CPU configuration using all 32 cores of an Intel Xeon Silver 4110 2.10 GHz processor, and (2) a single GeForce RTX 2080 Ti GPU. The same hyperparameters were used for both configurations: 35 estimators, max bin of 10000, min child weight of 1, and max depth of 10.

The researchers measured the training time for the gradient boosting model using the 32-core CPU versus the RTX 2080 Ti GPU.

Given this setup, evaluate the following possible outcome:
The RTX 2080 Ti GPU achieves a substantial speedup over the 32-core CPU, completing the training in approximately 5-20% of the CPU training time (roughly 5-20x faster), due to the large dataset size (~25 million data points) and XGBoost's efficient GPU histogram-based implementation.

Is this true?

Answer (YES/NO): NO